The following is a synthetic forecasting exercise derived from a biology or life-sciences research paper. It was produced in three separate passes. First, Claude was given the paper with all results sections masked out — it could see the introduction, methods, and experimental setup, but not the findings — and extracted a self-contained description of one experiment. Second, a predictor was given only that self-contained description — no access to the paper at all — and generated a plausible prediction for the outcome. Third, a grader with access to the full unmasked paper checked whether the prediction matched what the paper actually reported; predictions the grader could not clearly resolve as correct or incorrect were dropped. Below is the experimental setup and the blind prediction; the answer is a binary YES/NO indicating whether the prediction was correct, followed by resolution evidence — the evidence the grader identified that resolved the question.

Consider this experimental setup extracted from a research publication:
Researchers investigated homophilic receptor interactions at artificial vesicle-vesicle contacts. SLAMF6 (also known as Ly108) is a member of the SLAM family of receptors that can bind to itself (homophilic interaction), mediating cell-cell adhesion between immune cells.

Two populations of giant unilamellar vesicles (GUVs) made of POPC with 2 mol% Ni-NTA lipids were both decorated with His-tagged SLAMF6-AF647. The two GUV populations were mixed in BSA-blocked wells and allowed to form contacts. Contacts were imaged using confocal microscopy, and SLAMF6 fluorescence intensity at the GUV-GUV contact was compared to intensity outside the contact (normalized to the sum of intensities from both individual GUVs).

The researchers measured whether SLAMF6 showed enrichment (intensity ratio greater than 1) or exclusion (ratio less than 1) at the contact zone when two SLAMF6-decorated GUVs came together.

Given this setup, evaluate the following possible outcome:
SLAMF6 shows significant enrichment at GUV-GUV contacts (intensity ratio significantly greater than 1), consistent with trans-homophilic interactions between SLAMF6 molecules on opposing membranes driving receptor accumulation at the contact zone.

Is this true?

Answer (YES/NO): YES